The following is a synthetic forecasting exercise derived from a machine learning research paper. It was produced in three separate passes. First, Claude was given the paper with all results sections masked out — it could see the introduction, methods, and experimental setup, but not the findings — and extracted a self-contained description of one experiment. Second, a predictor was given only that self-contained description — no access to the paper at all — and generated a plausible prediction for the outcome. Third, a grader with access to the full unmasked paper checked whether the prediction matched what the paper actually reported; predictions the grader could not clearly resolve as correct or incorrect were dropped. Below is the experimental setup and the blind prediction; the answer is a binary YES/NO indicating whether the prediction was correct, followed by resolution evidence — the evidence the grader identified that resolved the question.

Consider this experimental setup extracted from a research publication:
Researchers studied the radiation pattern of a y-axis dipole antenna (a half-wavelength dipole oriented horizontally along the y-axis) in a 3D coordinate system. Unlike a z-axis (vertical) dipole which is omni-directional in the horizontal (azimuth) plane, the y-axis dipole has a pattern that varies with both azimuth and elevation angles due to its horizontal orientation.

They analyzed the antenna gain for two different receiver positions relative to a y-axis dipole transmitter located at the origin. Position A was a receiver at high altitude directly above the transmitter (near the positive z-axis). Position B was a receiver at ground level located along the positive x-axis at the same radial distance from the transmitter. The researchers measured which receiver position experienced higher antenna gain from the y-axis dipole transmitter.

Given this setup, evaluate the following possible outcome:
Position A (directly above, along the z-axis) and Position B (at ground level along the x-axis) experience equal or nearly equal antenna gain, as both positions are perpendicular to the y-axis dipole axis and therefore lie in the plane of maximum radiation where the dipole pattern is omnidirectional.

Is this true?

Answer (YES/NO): NO